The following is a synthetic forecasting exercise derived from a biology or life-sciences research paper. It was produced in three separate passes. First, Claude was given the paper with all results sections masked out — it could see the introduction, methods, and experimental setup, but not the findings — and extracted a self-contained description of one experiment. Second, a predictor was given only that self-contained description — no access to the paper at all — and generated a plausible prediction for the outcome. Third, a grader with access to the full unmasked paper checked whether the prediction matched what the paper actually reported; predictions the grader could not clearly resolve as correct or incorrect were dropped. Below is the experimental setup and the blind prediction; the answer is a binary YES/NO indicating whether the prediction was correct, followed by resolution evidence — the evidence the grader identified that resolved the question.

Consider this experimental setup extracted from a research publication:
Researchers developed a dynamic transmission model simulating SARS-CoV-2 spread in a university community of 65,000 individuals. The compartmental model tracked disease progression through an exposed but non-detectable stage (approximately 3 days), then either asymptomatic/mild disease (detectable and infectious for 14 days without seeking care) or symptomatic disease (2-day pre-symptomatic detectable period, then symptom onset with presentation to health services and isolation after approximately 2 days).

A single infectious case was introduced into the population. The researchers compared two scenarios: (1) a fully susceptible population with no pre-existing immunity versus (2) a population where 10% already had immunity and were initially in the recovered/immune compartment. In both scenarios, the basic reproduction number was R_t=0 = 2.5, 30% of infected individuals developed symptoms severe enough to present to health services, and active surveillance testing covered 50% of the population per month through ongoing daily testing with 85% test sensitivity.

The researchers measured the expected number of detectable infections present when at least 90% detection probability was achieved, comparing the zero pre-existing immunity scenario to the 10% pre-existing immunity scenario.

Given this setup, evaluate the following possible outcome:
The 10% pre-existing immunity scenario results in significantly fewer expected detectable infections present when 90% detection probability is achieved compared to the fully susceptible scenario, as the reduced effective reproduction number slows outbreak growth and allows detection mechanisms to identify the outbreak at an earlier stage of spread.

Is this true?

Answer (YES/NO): NO